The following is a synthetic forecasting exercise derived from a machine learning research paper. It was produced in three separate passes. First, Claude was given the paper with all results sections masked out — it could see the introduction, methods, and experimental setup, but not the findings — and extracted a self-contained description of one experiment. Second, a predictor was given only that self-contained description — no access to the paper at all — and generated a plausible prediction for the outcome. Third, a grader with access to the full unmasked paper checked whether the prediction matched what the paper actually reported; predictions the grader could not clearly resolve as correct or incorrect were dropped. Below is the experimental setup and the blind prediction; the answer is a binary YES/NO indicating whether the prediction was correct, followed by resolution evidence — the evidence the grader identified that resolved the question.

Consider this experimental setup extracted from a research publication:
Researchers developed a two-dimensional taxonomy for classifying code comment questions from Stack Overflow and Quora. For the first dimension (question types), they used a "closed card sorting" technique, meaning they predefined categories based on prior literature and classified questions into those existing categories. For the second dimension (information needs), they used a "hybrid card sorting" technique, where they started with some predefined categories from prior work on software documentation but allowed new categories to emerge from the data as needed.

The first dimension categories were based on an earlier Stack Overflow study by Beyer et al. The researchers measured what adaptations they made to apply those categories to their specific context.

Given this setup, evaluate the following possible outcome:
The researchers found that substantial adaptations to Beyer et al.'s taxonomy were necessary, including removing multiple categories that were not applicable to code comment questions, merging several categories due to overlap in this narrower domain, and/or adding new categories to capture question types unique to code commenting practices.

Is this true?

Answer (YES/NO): NO